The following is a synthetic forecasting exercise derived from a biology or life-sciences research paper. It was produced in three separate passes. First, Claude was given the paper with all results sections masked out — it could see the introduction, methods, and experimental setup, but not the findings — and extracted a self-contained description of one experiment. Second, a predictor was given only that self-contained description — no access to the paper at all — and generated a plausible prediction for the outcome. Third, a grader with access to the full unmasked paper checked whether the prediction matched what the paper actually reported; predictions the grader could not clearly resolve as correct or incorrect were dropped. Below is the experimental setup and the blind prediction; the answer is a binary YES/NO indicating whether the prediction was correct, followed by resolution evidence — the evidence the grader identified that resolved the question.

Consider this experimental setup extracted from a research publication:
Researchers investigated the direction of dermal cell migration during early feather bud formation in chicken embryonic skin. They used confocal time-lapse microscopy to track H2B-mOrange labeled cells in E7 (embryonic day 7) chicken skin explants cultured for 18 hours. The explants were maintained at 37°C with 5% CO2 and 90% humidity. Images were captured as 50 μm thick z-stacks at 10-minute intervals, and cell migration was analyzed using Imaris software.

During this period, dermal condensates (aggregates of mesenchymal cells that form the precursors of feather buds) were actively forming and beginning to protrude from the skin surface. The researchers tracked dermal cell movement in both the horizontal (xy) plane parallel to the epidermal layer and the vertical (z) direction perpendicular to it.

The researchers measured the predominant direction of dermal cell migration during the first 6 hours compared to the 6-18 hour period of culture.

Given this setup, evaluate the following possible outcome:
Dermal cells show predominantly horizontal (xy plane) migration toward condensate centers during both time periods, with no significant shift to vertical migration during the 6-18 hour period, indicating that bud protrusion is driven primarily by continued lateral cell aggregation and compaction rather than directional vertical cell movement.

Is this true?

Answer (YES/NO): NO